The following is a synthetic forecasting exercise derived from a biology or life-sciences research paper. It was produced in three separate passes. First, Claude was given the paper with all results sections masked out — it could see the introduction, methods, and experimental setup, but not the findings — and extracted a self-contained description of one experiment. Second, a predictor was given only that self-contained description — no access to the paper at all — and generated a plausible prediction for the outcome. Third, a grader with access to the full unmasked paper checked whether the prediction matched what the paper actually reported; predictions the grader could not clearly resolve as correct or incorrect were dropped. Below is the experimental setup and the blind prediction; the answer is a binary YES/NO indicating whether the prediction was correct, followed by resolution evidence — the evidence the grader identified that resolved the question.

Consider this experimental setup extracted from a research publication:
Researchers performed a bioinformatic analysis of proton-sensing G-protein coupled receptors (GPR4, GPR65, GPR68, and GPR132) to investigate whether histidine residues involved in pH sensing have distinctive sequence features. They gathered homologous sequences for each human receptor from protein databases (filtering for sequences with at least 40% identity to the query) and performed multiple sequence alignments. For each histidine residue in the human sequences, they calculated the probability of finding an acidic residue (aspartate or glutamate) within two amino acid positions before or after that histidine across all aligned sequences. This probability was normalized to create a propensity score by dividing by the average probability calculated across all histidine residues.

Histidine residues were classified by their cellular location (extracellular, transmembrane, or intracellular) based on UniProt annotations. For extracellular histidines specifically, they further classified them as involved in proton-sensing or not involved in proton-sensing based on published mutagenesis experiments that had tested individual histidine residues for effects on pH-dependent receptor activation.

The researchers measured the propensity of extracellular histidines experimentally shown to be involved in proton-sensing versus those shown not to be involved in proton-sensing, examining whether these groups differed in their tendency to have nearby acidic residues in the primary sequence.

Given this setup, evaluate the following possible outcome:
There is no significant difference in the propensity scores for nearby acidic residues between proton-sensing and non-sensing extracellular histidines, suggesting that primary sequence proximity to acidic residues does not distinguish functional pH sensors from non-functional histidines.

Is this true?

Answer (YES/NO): NO